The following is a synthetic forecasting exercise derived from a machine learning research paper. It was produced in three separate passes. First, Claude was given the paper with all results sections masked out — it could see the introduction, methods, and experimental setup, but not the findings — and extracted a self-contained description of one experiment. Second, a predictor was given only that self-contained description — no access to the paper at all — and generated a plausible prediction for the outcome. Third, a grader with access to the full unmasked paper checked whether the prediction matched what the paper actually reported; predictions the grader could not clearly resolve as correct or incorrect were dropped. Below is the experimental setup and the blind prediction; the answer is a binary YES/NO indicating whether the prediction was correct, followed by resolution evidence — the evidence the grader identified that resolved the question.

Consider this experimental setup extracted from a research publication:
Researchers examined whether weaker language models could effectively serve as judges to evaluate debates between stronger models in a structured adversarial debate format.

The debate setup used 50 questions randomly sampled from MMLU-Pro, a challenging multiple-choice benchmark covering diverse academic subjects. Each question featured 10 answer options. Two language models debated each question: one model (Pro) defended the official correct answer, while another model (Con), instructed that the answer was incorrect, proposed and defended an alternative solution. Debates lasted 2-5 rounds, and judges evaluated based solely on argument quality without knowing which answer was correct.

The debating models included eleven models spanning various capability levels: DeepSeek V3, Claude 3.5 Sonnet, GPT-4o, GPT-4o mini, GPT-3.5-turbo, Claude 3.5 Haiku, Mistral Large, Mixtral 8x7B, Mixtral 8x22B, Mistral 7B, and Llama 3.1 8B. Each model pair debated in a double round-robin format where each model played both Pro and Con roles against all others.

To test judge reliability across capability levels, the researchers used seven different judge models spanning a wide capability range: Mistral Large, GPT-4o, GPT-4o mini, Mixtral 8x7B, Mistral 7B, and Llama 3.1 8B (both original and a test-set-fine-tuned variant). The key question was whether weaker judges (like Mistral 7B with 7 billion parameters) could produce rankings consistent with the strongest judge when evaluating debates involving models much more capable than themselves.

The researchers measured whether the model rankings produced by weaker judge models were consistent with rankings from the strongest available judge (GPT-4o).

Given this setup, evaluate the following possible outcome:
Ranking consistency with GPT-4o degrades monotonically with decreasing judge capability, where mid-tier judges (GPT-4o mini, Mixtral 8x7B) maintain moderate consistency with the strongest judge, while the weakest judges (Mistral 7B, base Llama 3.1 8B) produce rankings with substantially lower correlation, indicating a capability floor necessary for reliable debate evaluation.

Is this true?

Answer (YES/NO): NO